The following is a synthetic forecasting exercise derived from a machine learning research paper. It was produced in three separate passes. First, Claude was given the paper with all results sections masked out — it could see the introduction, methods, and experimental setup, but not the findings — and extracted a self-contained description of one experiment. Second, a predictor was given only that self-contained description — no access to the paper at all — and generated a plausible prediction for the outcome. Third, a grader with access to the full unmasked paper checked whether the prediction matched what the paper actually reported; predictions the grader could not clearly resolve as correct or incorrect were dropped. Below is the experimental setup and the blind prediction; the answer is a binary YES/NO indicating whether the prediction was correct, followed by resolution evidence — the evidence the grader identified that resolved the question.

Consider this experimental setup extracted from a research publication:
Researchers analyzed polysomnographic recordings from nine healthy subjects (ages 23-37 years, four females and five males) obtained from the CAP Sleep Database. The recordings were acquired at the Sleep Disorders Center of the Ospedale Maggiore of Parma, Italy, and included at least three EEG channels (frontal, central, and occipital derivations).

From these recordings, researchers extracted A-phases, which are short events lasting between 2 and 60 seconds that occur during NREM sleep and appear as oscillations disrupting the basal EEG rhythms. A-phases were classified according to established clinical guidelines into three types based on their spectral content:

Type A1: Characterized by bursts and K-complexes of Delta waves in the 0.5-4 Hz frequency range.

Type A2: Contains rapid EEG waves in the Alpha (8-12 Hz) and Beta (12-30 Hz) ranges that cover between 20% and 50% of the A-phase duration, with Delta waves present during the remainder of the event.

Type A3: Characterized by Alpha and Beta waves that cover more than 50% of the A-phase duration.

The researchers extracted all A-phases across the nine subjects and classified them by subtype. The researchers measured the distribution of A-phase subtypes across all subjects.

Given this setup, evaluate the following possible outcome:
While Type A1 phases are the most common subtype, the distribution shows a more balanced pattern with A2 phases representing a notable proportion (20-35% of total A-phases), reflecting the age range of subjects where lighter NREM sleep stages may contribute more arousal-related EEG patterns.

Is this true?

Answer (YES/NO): NO